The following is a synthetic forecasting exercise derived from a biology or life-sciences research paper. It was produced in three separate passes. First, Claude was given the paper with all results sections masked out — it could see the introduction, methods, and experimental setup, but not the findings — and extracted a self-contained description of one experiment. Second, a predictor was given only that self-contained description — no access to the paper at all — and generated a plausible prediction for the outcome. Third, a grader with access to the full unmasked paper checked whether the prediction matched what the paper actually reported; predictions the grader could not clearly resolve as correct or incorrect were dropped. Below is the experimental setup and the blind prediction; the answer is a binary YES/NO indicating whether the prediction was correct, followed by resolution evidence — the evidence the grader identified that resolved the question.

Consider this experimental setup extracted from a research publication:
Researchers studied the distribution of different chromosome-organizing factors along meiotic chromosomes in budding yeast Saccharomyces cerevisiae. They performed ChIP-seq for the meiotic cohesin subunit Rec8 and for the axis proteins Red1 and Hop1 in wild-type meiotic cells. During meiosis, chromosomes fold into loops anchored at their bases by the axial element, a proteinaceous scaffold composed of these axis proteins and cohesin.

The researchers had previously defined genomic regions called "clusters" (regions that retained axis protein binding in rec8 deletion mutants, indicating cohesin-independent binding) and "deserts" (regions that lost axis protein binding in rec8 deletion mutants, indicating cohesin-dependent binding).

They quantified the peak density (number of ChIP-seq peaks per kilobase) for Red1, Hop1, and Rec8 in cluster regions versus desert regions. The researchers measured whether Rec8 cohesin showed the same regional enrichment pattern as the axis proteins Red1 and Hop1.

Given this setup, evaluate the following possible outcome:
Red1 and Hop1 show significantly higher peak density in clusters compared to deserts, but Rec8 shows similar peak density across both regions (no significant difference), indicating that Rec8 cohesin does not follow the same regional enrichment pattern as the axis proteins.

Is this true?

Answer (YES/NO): NO